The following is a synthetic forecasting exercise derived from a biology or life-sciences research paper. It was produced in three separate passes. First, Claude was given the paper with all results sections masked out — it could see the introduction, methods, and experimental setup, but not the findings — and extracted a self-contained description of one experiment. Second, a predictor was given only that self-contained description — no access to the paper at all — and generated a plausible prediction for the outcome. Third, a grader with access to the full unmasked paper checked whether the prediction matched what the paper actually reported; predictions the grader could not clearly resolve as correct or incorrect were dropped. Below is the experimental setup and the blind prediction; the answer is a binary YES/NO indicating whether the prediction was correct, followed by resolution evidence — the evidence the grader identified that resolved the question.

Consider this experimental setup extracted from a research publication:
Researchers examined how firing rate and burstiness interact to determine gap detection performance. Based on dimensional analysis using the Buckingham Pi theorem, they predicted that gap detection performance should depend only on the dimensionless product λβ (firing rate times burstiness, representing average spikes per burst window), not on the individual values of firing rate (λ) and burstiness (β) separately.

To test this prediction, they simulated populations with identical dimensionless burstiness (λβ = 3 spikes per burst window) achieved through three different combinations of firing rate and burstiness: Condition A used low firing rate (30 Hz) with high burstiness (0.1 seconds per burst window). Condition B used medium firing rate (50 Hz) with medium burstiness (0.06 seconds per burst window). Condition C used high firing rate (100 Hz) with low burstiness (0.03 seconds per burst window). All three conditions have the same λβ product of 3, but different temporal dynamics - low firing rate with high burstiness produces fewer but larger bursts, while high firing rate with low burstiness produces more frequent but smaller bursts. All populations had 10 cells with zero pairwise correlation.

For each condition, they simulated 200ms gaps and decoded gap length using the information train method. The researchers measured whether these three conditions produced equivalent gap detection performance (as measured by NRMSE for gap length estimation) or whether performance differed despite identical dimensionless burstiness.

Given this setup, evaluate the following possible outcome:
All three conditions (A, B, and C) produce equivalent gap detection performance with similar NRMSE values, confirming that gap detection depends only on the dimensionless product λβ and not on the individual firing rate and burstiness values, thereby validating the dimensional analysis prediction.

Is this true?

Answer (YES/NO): YES